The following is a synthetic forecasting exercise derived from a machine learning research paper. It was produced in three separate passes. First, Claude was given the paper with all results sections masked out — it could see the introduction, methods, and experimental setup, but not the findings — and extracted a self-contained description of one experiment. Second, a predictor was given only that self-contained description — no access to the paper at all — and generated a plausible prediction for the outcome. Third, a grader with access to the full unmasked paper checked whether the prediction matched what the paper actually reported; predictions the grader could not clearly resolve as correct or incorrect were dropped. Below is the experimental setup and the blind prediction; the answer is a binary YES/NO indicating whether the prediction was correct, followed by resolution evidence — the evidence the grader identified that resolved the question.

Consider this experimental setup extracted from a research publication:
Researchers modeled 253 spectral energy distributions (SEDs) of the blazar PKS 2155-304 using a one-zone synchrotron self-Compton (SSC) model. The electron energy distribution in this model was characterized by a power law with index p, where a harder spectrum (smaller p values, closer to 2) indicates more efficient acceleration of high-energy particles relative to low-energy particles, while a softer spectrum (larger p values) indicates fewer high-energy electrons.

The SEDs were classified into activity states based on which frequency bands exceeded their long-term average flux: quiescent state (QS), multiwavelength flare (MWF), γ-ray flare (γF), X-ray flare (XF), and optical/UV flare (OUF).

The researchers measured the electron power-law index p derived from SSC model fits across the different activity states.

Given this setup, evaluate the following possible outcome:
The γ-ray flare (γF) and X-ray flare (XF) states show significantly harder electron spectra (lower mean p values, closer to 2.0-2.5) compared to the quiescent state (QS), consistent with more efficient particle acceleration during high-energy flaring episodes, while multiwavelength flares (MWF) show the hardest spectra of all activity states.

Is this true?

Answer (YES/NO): NO